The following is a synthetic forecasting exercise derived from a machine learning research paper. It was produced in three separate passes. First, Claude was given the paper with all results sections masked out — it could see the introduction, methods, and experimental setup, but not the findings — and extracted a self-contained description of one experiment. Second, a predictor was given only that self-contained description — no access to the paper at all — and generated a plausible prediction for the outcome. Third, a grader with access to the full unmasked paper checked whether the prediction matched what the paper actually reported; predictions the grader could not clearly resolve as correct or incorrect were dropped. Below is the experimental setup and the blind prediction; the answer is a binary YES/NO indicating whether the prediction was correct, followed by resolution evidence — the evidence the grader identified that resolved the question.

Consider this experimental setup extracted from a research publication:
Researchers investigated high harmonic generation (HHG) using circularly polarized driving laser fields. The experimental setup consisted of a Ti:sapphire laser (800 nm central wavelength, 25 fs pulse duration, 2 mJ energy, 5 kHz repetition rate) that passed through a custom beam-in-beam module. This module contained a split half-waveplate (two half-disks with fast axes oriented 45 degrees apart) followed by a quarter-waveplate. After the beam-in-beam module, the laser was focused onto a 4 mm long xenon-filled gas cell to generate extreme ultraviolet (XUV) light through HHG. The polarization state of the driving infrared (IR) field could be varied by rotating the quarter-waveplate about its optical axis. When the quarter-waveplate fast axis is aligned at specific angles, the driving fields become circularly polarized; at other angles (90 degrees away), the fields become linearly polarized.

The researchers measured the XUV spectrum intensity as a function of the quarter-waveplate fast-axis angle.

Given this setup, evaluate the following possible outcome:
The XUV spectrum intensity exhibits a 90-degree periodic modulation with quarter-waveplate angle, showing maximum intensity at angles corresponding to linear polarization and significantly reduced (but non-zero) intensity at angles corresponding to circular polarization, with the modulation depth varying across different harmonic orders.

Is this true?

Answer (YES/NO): NO